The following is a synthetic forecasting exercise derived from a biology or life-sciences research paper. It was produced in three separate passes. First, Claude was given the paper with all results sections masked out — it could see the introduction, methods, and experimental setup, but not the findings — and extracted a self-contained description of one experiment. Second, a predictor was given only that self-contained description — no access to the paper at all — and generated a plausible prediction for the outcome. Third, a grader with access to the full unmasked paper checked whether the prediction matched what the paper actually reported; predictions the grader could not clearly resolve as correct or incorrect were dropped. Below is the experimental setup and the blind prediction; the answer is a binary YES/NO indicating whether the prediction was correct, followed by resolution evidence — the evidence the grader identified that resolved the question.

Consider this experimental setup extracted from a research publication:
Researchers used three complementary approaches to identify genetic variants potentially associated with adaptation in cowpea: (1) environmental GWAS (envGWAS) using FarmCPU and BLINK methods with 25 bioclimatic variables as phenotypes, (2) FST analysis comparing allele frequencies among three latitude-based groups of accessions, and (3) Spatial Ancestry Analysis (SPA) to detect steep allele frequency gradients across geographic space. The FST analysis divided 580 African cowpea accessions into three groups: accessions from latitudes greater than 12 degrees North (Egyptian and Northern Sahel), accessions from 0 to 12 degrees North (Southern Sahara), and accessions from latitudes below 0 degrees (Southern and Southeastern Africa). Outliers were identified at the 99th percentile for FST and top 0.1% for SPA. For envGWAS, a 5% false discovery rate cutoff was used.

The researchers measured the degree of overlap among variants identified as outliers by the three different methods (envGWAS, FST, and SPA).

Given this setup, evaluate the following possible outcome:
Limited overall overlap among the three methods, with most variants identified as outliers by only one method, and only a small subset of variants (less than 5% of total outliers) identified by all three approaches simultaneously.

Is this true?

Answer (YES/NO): YES